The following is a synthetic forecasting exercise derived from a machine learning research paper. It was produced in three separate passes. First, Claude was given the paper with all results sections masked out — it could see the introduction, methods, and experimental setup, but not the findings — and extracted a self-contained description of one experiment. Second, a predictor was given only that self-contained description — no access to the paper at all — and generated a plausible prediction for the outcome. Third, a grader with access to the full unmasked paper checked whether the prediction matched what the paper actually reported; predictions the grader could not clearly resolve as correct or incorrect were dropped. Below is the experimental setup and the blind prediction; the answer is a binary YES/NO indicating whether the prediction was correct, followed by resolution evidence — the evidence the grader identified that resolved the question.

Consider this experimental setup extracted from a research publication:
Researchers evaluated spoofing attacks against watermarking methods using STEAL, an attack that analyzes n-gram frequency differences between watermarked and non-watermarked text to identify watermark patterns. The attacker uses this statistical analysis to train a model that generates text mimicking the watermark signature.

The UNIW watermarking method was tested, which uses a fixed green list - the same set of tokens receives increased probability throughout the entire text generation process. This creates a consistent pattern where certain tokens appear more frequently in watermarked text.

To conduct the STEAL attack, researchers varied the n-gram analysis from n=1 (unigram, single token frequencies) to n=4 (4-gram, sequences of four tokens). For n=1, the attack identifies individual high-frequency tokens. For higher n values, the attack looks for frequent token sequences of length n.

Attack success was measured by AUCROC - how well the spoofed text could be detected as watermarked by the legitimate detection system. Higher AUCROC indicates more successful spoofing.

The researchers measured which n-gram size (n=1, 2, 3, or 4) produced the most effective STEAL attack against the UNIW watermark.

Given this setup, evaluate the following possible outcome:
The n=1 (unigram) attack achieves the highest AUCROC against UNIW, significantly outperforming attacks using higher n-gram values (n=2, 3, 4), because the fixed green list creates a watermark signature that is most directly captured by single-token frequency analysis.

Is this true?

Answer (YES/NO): NO